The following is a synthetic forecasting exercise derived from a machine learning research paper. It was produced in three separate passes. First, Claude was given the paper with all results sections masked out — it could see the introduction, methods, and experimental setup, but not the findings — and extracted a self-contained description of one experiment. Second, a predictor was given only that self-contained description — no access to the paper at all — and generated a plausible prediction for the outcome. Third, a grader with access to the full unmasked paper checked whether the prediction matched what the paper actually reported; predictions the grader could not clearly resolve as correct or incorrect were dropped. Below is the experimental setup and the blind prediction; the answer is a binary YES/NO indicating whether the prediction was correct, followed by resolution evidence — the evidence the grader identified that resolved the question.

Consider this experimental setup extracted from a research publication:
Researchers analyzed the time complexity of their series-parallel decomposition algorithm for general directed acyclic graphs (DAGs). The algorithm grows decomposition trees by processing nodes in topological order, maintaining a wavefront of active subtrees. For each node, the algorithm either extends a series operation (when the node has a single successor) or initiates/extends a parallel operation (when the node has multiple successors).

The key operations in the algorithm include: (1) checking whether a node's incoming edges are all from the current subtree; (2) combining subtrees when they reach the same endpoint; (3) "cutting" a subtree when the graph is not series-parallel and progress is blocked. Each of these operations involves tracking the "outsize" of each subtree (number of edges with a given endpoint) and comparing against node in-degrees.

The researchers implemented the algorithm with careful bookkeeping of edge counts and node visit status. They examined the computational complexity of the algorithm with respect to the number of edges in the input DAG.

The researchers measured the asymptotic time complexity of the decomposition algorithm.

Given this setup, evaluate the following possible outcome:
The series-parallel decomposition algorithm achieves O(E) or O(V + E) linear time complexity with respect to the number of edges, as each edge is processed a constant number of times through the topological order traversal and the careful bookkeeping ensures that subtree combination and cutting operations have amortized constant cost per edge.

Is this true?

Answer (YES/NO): YES